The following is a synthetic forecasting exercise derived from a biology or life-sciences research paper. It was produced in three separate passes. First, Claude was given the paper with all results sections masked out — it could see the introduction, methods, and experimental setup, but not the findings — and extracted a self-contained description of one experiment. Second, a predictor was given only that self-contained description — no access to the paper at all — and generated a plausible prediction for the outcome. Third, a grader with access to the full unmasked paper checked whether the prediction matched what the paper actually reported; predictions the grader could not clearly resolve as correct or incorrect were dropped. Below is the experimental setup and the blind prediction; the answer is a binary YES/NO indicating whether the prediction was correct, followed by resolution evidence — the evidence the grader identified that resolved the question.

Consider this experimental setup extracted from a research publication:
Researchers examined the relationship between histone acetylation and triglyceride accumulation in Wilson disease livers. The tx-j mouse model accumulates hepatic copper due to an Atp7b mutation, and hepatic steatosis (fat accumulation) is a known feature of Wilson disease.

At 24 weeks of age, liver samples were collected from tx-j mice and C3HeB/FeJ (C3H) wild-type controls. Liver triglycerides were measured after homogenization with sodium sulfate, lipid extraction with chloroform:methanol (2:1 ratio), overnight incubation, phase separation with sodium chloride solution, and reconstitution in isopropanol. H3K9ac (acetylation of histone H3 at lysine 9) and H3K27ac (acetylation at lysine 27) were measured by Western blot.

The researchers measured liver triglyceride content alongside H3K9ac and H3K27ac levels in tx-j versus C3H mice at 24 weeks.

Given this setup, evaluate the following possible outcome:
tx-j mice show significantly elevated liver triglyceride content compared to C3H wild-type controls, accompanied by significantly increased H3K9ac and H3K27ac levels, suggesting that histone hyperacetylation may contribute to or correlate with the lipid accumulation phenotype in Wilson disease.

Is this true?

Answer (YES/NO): NO